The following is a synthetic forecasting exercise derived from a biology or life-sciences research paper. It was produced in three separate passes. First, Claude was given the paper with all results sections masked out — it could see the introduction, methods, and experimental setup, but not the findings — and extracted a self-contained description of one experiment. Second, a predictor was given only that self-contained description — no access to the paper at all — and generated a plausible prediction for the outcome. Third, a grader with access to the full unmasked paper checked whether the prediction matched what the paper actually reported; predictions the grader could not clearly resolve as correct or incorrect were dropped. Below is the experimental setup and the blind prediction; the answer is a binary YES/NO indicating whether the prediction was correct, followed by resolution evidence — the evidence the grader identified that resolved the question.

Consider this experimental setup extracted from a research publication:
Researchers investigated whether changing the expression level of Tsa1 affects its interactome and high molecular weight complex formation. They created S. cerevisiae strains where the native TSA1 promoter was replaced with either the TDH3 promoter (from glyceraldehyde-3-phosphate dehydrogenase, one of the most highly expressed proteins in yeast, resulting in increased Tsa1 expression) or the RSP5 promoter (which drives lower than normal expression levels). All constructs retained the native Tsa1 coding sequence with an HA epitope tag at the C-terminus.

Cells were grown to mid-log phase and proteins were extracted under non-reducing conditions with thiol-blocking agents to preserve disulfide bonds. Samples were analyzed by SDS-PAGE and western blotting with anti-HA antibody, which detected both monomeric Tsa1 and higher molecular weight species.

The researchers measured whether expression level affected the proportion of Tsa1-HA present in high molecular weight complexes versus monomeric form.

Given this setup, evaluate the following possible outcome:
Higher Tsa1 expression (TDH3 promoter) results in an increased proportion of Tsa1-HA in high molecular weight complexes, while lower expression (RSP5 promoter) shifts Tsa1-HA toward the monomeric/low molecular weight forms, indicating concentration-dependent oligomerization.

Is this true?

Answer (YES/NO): NO